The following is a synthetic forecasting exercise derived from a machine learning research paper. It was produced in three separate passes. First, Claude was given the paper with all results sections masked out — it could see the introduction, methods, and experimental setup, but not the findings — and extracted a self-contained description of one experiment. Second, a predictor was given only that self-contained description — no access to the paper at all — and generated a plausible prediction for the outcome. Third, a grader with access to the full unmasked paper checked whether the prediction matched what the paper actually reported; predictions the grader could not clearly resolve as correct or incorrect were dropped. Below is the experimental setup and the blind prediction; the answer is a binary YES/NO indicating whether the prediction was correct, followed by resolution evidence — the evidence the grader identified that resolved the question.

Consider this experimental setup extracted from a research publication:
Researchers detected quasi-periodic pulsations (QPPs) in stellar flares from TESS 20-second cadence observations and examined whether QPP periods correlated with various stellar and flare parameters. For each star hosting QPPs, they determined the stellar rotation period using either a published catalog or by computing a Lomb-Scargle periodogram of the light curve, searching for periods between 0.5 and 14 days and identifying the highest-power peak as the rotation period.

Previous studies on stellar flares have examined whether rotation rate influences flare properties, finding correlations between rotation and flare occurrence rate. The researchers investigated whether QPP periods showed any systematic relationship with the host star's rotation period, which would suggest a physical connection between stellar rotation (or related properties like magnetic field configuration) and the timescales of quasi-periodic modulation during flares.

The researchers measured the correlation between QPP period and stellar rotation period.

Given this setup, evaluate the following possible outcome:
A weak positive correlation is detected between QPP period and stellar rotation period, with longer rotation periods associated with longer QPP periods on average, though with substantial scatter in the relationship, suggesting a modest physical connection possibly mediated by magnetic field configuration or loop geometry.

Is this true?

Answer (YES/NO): NO